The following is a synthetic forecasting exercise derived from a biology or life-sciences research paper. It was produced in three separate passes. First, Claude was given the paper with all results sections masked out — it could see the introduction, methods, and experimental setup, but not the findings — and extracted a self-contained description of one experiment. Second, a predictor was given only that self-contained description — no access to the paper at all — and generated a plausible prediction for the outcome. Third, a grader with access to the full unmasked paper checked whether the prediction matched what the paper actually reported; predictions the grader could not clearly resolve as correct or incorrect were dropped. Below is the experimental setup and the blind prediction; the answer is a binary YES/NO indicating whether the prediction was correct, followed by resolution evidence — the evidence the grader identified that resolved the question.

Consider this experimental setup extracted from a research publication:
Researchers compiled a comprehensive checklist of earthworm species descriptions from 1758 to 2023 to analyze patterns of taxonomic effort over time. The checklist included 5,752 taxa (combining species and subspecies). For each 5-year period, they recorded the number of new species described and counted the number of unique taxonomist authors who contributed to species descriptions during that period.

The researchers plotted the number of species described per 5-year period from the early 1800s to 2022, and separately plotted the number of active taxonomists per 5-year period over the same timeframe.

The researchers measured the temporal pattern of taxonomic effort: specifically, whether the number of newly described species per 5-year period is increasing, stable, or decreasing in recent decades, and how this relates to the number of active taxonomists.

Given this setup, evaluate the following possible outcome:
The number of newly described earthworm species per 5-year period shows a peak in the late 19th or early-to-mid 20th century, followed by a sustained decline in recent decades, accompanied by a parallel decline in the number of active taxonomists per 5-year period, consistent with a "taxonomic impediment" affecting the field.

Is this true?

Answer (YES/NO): NO